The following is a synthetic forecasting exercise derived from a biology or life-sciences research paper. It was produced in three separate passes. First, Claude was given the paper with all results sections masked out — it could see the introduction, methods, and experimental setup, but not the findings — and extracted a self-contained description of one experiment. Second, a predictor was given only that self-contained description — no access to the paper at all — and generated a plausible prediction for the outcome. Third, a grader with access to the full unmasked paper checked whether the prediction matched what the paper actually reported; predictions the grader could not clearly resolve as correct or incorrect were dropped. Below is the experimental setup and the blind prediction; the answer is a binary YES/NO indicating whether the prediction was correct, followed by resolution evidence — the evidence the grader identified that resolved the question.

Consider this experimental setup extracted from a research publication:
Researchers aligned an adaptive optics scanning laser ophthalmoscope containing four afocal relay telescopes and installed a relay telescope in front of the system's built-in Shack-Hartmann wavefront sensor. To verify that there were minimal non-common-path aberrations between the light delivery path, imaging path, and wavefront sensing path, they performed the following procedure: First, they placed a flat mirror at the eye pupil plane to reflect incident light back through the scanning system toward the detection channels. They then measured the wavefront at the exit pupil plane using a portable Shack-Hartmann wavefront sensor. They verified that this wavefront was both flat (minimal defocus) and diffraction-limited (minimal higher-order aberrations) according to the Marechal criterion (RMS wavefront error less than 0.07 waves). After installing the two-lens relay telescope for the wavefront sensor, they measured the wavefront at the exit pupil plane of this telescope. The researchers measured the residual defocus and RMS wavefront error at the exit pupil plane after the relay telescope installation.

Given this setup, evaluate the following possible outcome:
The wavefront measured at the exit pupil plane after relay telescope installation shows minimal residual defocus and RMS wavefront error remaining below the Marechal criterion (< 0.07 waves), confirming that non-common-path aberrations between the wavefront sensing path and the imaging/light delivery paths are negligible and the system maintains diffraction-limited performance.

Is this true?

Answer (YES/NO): NO